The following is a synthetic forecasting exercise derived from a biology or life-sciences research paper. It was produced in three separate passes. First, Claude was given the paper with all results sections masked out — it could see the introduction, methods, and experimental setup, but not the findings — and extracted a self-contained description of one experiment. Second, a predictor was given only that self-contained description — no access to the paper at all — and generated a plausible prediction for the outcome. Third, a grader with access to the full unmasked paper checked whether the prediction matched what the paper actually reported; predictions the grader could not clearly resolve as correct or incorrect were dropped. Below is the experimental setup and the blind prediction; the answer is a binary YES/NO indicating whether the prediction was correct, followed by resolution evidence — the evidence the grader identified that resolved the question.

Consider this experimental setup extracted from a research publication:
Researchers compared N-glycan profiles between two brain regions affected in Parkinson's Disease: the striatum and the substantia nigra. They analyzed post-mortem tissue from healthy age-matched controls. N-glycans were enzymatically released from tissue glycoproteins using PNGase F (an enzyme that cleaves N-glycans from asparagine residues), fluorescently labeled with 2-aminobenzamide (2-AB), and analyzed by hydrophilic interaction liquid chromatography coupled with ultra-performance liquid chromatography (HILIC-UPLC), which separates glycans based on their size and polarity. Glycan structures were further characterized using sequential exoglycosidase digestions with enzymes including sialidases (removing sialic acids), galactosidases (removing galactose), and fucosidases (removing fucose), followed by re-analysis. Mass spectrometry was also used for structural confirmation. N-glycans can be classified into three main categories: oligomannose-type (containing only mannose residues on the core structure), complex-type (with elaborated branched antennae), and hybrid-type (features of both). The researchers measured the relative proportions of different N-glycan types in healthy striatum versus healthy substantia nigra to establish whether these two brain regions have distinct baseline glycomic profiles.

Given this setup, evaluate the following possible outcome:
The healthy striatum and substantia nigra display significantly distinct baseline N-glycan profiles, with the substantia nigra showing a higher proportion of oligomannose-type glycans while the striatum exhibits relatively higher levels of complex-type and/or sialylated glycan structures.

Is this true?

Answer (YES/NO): NO